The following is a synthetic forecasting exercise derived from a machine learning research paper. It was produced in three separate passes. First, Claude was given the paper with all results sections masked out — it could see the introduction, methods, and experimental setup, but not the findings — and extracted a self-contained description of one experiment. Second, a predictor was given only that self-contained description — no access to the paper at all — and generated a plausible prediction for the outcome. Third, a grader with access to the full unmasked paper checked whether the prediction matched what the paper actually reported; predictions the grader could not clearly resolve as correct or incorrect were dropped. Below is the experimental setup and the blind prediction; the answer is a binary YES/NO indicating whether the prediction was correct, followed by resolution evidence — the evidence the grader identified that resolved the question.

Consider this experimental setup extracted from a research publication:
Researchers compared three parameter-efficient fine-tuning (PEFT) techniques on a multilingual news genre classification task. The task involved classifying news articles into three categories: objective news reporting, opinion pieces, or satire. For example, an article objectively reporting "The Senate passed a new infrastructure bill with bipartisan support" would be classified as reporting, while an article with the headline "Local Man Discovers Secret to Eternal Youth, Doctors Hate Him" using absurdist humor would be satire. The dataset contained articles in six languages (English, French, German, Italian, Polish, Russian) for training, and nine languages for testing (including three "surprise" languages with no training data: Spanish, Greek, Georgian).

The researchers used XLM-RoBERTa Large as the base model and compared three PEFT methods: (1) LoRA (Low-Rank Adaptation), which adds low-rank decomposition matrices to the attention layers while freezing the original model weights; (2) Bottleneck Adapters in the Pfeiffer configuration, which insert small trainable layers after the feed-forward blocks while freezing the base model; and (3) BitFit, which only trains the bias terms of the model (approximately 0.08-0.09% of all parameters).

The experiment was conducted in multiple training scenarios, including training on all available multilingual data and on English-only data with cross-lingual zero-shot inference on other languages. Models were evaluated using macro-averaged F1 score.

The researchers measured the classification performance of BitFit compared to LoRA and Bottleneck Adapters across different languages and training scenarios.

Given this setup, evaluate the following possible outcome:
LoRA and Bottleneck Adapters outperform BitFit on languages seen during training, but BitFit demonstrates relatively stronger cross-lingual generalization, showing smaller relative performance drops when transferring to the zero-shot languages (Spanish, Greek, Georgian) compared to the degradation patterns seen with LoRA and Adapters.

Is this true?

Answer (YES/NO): NO